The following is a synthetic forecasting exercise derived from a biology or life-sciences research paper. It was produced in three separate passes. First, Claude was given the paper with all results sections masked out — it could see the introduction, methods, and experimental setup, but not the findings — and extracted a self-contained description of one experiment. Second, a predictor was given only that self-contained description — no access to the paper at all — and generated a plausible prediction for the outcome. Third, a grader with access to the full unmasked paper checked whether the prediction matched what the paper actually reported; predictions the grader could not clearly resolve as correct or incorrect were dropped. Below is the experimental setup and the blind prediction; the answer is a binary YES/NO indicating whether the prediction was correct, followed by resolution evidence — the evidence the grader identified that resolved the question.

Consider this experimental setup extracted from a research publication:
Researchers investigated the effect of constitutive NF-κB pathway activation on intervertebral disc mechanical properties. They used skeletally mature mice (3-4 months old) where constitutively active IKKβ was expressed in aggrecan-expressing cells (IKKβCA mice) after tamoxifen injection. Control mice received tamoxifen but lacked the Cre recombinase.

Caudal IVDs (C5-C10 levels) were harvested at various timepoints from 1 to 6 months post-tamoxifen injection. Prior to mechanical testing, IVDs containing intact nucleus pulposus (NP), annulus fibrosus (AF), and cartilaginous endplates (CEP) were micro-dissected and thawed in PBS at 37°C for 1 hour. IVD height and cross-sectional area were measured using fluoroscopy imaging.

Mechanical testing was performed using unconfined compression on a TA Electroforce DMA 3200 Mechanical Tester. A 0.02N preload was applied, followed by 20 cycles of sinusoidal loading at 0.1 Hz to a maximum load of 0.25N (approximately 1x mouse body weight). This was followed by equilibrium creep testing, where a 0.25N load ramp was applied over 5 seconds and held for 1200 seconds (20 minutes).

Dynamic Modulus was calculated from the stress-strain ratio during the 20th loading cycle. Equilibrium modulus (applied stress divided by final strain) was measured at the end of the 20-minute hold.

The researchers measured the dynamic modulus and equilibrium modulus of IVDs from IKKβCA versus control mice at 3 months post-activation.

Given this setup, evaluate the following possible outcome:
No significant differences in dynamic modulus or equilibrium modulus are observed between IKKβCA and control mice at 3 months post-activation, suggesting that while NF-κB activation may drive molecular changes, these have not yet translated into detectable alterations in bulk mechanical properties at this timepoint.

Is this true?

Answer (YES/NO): NO